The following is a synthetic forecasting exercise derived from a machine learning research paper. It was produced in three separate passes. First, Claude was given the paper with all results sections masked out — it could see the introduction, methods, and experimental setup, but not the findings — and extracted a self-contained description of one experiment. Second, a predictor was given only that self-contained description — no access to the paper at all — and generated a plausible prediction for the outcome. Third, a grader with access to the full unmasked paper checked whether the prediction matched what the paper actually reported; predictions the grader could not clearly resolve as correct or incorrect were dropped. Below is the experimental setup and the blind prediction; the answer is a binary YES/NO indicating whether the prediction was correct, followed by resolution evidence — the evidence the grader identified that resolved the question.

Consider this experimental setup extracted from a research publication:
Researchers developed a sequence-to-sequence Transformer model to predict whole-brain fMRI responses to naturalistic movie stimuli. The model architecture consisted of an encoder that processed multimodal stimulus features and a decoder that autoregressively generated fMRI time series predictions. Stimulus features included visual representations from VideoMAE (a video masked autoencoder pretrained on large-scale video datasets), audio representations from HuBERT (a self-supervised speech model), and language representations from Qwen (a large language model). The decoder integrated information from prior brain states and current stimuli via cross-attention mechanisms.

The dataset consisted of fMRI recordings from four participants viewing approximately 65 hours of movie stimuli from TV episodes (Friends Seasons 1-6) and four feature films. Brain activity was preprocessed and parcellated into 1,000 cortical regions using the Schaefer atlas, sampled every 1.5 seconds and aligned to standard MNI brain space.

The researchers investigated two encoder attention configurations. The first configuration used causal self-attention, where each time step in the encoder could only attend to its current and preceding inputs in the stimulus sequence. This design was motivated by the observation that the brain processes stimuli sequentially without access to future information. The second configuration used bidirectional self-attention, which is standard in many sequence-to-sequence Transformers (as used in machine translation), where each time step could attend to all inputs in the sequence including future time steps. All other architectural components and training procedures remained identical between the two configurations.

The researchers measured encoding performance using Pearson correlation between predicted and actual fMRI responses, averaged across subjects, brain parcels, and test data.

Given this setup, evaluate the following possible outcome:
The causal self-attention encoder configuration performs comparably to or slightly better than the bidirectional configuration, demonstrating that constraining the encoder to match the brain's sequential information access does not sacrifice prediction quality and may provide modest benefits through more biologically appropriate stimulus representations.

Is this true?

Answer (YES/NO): YES